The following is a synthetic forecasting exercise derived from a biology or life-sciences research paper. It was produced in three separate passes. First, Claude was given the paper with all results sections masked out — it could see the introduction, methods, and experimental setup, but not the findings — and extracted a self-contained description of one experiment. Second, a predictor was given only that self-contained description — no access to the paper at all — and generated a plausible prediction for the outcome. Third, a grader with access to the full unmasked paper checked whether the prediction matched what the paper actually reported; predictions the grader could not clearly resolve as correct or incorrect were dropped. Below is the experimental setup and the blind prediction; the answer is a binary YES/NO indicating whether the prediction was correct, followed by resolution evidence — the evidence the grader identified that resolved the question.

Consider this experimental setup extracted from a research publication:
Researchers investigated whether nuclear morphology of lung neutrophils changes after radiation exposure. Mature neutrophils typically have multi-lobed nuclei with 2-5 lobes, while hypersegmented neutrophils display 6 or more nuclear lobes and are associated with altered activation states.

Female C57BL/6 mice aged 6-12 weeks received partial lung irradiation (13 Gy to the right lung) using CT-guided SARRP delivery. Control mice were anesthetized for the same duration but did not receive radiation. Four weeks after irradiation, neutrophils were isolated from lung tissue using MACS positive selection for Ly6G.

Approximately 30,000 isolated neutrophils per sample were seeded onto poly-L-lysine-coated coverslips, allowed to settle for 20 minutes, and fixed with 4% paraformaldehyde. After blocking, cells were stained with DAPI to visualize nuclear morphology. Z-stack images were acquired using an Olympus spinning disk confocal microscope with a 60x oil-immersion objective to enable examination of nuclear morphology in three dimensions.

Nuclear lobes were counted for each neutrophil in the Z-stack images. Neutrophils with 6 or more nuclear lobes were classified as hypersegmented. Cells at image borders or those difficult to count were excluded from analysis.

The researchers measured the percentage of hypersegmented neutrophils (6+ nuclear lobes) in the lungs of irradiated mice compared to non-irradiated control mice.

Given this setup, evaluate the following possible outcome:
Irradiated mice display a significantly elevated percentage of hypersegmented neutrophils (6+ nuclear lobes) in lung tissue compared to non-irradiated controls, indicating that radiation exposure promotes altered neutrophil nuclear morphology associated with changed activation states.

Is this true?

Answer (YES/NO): YES